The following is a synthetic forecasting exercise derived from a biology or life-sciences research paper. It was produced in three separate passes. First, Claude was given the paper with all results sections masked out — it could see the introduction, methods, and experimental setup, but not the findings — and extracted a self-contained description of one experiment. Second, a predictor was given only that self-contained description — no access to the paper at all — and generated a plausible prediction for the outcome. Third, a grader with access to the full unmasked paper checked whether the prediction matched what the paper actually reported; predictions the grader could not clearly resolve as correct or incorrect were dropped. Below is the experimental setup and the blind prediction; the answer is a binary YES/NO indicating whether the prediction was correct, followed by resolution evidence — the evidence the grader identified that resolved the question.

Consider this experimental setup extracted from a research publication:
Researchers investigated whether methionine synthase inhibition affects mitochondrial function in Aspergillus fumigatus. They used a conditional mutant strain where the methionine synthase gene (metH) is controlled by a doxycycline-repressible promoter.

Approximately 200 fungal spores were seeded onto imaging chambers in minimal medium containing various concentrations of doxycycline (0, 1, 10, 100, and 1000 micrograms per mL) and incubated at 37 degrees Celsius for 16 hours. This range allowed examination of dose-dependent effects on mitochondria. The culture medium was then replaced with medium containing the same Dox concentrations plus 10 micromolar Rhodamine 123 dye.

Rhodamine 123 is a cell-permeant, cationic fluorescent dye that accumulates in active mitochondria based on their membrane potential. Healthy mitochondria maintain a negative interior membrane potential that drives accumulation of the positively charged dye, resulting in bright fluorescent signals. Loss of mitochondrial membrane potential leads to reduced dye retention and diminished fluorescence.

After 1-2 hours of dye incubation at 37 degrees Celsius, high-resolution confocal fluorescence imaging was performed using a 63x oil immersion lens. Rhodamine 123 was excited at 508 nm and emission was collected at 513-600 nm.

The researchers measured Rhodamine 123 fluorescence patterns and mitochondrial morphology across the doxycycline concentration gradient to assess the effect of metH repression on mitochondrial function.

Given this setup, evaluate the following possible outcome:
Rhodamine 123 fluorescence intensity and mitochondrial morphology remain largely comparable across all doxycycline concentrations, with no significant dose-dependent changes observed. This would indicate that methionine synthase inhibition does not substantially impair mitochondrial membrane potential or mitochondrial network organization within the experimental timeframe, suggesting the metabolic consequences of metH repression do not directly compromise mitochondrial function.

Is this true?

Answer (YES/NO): NO